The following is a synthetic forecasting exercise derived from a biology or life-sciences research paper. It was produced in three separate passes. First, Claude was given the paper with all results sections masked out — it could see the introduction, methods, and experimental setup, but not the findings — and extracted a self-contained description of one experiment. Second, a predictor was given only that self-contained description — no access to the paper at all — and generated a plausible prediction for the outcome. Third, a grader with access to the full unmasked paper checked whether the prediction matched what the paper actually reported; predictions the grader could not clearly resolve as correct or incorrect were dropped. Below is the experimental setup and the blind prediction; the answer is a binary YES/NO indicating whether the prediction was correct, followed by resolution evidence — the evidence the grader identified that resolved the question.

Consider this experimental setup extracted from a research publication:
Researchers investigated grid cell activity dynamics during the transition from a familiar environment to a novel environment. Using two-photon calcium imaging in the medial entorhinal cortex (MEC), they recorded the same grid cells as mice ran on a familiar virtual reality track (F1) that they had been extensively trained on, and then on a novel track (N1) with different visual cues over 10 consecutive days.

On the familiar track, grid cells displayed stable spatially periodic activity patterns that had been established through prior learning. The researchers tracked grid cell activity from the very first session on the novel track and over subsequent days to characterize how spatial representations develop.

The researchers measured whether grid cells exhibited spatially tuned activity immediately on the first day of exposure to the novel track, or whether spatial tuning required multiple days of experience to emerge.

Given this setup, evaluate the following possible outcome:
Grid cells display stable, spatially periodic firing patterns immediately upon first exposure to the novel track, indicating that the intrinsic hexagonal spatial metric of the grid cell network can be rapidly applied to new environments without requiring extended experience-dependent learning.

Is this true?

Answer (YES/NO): NO